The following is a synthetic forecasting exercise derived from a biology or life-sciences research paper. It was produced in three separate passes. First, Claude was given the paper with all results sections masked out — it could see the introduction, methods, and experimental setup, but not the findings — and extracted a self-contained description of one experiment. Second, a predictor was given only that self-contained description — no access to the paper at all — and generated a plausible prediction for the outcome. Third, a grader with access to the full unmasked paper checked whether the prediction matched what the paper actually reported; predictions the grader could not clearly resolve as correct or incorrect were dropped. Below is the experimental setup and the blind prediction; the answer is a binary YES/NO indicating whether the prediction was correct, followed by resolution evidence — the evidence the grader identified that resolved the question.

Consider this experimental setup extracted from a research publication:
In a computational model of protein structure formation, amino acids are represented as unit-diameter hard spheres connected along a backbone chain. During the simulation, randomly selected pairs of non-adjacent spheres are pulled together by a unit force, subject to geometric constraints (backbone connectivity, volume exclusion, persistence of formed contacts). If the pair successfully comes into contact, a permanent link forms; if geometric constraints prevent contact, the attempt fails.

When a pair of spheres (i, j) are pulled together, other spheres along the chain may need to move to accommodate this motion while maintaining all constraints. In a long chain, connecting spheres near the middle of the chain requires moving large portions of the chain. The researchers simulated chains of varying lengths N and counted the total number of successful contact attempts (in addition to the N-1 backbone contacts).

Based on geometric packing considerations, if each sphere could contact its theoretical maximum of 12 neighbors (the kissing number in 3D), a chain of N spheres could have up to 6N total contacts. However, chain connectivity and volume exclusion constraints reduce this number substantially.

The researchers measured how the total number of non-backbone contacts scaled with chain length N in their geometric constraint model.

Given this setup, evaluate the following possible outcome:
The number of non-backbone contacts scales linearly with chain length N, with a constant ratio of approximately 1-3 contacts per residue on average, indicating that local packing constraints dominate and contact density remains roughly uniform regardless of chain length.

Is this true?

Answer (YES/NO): YES